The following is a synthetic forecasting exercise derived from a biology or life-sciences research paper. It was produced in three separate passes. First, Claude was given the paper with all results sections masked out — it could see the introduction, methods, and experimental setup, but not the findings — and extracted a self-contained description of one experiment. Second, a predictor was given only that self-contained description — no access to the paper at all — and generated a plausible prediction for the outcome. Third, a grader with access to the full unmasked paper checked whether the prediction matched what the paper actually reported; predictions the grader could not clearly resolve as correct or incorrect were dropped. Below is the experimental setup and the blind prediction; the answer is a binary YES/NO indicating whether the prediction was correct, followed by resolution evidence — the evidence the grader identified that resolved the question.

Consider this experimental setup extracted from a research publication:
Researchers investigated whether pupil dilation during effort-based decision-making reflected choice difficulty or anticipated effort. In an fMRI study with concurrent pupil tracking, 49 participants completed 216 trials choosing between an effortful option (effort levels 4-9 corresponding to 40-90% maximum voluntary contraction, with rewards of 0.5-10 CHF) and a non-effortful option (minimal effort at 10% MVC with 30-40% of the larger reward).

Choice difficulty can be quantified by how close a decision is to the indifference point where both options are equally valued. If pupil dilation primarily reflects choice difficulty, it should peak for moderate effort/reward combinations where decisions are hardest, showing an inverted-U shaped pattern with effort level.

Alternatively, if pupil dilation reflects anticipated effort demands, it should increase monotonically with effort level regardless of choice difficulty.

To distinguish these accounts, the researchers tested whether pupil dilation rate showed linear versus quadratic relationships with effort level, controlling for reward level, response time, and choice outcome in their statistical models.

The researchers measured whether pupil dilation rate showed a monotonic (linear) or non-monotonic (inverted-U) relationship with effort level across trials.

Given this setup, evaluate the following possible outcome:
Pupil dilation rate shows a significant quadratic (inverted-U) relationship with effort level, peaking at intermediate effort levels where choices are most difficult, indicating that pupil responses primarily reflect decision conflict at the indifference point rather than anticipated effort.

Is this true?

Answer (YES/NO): NO